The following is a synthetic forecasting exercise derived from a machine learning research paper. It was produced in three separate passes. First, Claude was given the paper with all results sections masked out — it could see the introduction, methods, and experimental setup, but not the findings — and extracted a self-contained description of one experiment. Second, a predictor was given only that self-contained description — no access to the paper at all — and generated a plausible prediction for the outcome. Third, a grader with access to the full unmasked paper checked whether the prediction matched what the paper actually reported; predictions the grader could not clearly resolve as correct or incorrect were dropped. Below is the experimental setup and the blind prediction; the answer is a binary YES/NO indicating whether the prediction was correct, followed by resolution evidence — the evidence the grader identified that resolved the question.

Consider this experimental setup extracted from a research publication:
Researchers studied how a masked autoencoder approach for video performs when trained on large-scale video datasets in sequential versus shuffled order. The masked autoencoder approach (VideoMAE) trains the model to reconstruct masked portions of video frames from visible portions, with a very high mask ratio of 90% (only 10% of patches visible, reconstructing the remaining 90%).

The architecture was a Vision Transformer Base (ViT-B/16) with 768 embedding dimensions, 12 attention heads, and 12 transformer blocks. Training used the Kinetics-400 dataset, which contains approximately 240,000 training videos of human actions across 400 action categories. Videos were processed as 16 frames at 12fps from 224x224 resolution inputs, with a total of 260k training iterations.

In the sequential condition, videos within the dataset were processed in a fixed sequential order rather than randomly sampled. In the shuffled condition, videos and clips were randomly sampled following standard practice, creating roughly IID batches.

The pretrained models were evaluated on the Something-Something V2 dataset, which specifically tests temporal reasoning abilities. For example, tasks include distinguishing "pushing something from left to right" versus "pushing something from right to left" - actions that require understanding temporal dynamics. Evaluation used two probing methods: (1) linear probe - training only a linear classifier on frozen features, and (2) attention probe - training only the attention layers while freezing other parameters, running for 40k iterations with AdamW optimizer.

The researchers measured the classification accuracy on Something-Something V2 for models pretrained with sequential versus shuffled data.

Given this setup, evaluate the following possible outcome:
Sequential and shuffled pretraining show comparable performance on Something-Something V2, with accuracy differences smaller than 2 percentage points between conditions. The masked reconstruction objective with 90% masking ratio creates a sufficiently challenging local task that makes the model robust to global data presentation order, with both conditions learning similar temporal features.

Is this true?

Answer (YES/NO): YES